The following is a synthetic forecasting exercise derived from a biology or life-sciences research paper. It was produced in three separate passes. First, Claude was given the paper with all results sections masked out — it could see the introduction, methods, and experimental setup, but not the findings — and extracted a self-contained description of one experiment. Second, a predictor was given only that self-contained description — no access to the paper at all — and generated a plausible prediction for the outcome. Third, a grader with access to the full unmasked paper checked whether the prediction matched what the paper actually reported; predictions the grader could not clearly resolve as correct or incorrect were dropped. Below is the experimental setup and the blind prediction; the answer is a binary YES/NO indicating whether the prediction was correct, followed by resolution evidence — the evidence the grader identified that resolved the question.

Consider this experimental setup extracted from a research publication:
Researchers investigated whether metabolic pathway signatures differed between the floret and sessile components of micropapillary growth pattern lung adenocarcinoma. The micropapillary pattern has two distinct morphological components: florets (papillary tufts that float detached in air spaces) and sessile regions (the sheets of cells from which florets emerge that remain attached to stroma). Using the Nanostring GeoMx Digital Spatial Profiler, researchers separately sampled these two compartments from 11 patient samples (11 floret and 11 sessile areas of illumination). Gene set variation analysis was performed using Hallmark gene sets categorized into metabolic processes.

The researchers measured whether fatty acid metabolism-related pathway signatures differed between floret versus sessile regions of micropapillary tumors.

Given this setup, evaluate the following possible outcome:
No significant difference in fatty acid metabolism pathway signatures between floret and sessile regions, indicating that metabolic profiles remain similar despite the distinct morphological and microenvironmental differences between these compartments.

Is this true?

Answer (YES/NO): NO